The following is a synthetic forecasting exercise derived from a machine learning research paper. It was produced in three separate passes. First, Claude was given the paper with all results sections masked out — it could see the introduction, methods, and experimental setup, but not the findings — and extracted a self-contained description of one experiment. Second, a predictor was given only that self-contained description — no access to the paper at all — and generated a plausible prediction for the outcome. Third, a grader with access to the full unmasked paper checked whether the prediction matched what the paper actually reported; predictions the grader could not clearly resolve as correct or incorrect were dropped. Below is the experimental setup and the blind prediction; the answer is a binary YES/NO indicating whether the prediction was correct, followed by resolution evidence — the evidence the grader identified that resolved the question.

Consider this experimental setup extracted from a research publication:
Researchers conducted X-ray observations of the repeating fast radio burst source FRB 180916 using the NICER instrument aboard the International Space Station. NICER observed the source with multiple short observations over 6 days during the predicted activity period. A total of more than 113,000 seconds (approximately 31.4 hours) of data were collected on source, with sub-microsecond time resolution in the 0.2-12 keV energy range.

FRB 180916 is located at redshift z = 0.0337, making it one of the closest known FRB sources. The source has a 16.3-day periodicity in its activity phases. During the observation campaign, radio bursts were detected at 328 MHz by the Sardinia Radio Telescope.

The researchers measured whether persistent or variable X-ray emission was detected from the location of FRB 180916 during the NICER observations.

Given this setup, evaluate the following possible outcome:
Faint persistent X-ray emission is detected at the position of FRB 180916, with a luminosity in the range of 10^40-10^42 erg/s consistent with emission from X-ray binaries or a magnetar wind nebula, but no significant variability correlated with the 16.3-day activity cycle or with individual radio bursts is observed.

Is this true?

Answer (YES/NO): NO